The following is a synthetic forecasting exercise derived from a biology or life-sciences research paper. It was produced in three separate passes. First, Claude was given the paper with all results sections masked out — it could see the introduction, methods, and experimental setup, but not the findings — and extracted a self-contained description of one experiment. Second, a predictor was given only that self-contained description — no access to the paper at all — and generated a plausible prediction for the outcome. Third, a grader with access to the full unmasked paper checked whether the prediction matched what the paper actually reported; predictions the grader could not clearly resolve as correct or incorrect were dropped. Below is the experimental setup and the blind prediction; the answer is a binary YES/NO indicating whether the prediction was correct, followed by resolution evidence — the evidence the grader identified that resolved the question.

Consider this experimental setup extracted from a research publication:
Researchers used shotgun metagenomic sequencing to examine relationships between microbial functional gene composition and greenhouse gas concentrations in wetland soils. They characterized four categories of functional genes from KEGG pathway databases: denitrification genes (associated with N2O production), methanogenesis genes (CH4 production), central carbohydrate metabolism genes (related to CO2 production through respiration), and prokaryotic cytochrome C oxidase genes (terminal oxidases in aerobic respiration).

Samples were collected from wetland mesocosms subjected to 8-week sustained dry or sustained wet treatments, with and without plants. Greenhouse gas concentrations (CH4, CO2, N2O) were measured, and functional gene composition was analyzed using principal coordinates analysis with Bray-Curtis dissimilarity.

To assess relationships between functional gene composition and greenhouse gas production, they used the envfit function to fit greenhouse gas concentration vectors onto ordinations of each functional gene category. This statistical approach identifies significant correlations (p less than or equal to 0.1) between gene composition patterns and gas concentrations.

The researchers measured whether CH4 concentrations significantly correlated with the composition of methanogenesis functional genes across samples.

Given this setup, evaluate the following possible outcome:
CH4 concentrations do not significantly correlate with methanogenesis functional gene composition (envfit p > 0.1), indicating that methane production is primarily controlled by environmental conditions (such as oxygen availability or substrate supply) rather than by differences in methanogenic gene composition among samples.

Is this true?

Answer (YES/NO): NO